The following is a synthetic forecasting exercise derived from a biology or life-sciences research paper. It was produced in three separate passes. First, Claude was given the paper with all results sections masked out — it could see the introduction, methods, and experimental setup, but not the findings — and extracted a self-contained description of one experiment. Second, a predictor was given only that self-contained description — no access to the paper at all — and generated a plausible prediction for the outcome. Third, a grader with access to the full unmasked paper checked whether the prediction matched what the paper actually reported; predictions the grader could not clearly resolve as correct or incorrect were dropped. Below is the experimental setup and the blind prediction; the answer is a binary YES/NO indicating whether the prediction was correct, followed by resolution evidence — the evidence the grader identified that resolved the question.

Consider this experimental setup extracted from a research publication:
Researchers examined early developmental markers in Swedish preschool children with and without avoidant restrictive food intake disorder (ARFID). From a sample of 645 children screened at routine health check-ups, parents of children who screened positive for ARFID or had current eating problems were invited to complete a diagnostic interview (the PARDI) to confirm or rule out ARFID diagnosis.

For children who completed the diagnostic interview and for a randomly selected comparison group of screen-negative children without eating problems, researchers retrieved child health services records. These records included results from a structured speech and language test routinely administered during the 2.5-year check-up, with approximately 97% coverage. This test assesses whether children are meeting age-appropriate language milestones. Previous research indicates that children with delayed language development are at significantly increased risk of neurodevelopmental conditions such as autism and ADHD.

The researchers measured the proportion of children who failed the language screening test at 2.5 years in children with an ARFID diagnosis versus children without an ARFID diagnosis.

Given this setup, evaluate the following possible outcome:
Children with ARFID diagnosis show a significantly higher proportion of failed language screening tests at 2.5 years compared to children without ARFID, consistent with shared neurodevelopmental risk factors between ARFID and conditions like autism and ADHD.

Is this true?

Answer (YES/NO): YES